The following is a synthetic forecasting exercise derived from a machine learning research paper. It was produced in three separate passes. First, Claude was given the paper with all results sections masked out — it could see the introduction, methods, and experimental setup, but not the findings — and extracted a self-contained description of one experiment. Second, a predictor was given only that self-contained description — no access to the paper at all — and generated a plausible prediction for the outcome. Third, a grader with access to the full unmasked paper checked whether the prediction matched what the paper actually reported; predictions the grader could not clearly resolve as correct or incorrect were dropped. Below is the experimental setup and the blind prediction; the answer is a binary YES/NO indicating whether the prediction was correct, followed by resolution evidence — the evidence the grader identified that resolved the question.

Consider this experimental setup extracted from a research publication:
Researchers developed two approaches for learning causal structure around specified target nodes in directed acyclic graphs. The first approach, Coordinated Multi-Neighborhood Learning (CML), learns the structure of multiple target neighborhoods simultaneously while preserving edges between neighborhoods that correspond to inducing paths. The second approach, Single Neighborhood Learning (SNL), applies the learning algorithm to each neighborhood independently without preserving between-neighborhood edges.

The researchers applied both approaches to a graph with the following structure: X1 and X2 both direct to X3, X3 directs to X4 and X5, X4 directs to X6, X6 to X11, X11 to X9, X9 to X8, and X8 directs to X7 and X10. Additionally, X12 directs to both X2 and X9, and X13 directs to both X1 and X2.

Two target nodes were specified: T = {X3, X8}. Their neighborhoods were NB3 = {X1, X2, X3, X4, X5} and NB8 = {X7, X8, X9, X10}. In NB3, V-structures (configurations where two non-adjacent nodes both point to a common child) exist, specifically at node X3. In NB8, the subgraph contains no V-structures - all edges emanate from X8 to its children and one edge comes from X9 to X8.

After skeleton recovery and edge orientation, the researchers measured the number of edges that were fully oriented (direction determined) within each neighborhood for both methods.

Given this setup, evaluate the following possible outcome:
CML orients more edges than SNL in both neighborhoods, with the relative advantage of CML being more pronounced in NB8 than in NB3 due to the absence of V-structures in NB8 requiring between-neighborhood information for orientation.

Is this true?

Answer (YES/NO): NO